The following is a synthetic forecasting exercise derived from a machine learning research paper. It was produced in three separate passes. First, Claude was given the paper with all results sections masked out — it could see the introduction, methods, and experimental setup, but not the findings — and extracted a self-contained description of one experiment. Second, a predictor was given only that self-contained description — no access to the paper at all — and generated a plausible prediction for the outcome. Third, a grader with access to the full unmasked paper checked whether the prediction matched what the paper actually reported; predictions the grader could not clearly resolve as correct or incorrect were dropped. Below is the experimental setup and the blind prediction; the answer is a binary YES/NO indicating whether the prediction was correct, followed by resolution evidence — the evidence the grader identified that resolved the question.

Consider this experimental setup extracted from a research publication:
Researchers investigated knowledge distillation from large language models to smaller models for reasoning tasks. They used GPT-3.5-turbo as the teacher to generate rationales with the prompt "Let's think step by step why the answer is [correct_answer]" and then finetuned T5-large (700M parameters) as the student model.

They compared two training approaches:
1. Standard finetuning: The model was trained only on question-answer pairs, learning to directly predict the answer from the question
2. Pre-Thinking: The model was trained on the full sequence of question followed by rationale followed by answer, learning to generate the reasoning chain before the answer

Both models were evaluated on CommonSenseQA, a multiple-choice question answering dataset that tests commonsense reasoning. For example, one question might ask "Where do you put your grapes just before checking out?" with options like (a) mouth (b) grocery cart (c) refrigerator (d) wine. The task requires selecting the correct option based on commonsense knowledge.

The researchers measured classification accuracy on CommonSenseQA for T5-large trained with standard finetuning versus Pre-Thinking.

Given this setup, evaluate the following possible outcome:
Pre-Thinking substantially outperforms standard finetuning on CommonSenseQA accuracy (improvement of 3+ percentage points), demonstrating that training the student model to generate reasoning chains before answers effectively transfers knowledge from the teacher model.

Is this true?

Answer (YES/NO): NO